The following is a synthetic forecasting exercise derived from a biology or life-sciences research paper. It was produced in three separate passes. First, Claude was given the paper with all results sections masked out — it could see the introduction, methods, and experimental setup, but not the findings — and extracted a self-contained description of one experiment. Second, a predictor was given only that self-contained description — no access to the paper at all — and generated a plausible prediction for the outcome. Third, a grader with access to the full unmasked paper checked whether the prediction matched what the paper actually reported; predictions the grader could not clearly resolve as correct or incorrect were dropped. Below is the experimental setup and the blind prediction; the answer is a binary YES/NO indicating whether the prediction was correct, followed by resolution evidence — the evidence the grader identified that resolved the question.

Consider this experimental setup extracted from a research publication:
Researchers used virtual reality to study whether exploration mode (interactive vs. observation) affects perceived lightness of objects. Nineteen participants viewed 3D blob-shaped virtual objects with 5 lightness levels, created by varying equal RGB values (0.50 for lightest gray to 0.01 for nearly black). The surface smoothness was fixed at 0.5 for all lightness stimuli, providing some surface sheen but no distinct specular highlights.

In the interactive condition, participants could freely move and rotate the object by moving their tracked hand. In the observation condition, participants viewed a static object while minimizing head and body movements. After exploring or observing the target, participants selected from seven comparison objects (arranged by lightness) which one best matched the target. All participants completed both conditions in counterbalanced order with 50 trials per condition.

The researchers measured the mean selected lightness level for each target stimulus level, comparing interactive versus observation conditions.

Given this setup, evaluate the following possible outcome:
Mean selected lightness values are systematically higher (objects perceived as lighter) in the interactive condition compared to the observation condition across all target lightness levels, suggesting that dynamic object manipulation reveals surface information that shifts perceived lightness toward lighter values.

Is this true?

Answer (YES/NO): NO